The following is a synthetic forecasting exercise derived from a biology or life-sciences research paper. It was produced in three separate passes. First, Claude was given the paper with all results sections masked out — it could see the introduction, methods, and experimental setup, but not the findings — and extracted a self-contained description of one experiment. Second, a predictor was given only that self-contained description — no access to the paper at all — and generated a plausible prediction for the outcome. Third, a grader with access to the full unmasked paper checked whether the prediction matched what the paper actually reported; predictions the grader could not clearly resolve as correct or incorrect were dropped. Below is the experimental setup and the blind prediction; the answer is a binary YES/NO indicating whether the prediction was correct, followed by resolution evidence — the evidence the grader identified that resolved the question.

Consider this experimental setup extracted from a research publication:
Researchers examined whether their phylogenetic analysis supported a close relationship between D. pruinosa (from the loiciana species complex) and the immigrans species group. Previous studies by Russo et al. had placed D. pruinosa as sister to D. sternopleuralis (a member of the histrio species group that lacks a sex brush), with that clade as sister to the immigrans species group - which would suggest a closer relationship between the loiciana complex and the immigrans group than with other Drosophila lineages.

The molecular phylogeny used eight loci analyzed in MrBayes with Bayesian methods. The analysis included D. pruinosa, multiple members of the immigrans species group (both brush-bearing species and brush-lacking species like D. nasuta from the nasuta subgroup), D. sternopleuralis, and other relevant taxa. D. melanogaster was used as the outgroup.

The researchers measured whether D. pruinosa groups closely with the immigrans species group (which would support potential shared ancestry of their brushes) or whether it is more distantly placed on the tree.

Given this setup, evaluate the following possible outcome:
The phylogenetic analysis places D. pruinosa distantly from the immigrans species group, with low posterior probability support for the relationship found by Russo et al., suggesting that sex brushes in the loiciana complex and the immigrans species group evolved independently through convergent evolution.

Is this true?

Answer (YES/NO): NO